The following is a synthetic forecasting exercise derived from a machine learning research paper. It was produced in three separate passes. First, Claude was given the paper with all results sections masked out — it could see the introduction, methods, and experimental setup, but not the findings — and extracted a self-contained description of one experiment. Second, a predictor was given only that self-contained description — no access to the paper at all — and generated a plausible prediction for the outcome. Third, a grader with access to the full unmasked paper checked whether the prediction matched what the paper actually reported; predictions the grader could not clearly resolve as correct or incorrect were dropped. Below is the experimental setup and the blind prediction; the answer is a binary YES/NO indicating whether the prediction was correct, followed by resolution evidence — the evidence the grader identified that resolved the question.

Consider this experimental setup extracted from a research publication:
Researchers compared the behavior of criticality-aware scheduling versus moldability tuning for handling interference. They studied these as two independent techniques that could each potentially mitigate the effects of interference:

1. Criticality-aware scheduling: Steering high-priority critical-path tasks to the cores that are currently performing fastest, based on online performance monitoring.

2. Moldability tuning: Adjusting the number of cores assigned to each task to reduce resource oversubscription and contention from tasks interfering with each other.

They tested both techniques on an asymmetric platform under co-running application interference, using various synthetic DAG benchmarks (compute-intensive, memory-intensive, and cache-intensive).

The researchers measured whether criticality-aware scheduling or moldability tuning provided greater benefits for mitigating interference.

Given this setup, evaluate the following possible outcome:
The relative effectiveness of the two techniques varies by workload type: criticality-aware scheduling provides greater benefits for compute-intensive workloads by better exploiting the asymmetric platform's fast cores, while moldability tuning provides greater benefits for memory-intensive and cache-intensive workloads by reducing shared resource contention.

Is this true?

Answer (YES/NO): NO